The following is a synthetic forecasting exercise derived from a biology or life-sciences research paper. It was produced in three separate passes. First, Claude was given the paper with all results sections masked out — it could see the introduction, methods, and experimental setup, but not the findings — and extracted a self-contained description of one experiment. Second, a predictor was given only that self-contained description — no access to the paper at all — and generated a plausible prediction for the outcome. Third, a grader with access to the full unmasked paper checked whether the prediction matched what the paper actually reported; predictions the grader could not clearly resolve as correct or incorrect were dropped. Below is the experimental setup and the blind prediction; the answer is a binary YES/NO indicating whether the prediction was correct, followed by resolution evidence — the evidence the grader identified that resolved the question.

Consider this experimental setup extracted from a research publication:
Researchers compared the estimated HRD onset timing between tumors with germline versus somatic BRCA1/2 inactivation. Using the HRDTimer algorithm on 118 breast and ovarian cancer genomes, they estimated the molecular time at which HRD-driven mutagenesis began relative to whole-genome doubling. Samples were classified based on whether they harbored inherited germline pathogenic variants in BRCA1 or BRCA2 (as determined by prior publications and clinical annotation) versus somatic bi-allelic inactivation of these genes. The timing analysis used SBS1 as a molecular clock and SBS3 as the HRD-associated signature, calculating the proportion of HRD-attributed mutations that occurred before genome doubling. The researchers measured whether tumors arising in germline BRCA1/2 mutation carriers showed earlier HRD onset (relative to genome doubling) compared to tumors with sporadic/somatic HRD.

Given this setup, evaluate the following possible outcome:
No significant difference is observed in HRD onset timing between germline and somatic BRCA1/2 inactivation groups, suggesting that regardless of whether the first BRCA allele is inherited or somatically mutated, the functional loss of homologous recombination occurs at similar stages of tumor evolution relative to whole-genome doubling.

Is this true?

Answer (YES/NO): YES